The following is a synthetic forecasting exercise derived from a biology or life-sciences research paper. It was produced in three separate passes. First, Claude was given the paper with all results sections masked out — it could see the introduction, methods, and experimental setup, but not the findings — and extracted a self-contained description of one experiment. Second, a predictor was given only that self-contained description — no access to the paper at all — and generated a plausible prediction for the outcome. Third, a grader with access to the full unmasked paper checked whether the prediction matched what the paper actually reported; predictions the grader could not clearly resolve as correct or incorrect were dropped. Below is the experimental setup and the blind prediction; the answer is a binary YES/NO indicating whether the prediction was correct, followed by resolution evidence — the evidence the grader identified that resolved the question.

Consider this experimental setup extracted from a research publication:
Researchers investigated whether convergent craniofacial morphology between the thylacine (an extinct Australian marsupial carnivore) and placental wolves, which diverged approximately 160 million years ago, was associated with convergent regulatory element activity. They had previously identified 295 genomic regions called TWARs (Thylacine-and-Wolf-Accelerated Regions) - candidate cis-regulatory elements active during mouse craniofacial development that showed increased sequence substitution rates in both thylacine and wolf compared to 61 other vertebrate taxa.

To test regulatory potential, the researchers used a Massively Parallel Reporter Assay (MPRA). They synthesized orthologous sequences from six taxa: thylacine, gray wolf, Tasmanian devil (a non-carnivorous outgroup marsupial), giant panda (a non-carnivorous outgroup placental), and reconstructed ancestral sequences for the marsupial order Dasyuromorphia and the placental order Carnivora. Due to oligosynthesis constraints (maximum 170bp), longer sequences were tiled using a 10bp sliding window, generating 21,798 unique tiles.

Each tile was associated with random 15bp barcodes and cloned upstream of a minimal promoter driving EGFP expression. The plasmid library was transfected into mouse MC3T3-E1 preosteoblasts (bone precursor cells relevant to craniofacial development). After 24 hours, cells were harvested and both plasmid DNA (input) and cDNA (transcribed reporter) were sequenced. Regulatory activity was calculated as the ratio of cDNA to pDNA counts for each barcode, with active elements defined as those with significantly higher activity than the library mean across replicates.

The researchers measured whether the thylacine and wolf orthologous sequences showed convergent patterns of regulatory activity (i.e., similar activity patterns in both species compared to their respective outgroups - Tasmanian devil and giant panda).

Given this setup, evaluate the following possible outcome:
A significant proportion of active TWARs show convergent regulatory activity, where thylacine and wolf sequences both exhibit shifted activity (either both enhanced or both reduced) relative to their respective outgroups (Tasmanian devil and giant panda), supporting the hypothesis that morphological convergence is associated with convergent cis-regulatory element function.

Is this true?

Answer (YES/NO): NO